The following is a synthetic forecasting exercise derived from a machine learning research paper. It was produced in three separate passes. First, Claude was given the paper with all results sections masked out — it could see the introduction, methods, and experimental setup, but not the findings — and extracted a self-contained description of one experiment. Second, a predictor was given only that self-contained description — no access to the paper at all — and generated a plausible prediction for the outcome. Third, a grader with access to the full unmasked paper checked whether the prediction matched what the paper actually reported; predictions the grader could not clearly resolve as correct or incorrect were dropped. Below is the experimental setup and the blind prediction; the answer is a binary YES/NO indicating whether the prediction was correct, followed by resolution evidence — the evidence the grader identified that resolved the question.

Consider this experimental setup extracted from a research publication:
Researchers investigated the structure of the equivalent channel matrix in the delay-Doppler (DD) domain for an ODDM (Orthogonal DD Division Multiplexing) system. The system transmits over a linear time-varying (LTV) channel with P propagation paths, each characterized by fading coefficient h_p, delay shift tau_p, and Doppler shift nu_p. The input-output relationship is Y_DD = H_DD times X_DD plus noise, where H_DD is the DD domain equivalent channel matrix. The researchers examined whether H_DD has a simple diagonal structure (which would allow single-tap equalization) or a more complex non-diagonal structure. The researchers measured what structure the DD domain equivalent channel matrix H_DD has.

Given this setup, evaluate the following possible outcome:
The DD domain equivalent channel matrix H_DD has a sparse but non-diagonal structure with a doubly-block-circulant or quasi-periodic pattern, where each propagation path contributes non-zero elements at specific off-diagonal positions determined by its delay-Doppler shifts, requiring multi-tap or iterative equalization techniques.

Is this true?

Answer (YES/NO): NO